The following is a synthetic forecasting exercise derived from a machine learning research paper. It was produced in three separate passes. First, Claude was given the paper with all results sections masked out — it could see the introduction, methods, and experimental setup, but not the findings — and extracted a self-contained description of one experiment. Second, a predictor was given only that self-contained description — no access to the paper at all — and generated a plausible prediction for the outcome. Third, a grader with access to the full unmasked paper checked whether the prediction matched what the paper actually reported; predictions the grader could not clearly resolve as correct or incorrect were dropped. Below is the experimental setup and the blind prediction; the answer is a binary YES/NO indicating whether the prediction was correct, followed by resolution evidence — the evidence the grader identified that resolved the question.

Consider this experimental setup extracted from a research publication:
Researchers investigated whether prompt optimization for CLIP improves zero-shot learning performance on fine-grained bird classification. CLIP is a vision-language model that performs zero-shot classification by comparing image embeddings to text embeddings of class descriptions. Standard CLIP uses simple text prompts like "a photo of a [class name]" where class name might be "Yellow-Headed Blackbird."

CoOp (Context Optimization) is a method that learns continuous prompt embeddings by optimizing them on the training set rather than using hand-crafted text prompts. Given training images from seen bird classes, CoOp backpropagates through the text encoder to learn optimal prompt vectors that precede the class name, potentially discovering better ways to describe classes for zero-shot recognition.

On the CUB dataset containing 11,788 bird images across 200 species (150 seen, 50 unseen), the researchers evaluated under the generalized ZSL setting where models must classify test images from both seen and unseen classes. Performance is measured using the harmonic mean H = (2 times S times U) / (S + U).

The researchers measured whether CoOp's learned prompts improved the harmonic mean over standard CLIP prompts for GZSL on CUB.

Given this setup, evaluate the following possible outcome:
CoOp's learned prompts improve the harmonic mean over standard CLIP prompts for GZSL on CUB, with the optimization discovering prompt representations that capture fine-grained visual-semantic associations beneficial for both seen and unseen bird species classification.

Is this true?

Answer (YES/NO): NO